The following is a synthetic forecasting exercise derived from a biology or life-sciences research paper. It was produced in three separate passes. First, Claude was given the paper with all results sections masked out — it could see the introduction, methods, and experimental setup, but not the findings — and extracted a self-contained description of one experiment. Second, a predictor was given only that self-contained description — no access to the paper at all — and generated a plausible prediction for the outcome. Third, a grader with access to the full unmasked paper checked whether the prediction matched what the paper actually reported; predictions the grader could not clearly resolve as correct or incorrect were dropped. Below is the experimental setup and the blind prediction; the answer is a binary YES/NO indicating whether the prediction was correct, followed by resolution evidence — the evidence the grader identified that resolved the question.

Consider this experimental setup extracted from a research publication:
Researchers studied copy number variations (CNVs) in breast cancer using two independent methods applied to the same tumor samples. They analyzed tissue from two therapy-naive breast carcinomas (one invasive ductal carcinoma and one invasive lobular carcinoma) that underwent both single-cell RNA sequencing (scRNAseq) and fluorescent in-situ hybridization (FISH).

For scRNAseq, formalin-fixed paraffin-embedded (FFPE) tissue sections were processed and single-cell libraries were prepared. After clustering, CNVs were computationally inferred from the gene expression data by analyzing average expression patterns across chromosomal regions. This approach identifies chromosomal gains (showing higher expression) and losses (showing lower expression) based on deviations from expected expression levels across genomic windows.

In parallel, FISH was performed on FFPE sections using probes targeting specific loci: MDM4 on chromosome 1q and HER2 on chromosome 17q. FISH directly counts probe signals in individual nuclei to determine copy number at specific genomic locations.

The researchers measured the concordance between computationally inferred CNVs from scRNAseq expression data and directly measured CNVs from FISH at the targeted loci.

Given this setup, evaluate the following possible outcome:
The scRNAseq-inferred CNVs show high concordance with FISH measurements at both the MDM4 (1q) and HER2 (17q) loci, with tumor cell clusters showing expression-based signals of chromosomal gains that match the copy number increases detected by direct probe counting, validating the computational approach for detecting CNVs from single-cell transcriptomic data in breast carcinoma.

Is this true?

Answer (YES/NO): YES